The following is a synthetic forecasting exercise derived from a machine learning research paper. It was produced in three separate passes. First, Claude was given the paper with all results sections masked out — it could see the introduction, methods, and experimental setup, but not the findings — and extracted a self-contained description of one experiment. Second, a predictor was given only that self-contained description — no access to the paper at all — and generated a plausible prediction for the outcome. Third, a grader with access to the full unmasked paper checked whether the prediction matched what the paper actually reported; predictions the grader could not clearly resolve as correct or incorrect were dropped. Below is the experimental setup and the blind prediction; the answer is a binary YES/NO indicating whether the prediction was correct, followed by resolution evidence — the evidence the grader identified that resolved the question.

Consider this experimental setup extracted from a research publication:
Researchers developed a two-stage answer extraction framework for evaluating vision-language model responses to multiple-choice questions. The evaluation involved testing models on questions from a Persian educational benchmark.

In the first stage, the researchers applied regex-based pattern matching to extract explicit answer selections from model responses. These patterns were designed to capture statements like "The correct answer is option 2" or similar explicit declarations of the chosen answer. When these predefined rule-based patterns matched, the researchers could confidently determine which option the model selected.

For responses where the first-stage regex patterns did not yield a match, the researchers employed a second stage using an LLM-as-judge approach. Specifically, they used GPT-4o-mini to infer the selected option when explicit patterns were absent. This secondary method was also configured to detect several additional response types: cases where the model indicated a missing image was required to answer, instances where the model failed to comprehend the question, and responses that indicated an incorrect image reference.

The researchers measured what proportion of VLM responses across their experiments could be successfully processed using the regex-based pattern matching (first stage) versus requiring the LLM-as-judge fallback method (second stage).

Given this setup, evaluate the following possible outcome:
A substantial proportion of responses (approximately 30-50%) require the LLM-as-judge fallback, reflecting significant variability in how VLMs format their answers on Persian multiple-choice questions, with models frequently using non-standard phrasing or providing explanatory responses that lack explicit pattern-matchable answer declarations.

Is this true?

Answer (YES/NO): YES